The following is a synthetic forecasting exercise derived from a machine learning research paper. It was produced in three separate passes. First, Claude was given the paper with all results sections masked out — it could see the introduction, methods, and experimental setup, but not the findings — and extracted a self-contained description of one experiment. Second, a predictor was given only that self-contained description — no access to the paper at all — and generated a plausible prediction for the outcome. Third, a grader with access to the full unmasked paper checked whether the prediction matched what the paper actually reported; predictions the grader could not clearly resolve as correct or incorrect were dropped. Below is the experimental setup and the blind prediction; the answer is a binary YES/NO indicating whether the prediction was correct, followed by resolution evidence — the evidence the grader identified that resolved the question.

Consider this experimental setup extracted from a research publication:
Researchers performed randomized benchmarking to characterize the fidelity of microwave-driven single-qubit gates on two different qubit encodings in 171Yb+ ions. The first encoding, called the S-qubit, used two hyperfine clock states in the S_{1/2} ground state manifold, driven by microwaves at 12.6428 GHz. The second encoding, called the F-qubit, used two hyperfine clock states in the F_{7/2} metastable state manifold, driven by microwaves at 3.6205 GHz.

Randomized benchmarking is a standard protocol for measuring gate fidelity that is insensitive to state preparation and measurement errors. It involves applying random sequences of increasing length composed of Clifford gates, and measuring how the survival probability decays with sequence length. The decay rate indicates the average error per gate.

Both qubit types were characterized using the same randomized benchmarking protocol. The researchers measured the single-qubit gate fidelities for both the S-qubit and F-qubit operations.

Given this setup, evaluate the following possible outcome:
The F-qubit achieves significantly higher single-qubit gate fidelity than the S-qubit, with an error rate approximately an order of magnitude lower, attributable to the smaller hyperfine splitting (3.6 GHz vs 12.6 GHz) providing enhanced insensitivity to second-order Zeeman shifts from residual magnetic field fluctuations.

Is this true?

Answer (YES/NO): NO